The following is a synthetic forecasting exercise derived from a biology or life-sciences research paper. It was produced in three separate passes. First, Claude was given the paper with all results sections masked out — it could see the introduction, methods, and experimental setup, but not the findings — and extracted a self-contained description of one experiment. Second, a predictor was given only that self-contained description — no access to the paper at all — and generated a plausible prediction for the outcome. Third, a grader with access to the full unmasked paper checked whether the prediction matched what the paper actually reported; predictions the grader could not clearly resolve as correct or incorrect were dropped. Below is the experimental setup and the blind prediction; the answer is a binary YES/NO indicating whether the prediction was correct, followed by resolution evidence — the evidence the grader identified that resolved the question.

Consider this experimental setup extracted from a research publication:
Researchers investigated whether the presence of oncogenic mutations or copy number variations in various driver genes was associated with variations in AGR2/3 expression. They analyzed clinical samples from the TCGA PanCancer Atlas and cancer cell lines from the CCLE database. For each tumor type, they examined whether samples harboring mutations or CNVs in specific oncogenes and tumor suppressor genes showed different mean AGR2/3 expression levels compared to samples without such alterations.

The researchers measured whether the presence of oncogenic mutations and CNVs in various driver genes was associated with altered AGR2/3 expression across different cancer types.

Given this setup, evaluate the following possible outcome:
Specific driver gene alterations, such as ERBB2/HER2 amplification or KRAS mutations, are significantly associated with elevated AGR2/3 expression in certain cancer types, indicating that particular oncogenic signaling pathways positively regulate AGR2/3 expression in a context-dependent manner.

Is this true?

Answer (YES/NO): NO